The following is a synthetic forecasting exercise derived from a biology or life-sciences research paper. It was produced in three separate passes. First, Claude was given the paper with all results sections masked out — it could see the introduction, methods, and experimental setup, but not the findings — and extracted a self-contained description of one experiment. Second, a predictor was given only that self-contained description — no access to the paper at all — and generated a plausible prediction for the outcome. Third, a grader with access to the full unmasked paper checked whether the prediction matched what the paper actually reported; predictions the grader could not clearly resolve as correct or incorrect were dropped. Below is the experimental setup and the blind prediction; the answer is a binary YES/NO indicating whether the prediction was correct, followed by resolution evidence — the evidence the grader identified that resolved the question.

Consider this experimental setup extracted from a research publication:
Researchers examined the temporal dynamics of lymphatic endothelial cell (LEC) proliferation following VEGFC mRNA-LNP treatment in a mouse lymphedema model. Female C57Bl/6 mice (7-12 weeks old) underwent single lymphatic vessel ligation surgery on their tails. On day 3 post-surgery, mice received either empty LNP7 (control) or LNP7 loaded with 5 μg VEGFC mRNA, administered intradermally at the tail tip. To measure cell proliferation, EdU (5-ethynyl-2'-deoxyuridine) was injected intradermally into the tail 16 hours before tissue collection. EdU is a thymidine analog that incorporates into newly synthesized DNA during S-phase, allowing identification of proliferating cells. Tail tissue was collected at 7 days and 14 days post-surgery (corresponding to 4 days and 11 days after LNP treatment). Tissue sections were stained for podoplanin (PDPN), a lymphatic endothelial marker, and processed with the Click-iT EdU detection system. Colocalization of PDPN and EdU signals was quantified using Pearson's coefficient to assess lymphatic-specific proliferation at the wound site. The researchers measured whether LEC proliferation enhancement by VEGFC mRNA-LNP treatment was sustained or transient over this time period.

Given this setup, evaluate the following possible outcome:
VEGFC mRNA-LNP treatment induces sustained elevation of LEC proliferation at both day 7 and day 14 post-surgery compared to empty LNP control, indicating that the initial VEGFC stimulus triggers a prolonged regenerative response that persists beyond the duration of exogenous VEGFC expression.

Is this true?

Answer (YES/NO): NO